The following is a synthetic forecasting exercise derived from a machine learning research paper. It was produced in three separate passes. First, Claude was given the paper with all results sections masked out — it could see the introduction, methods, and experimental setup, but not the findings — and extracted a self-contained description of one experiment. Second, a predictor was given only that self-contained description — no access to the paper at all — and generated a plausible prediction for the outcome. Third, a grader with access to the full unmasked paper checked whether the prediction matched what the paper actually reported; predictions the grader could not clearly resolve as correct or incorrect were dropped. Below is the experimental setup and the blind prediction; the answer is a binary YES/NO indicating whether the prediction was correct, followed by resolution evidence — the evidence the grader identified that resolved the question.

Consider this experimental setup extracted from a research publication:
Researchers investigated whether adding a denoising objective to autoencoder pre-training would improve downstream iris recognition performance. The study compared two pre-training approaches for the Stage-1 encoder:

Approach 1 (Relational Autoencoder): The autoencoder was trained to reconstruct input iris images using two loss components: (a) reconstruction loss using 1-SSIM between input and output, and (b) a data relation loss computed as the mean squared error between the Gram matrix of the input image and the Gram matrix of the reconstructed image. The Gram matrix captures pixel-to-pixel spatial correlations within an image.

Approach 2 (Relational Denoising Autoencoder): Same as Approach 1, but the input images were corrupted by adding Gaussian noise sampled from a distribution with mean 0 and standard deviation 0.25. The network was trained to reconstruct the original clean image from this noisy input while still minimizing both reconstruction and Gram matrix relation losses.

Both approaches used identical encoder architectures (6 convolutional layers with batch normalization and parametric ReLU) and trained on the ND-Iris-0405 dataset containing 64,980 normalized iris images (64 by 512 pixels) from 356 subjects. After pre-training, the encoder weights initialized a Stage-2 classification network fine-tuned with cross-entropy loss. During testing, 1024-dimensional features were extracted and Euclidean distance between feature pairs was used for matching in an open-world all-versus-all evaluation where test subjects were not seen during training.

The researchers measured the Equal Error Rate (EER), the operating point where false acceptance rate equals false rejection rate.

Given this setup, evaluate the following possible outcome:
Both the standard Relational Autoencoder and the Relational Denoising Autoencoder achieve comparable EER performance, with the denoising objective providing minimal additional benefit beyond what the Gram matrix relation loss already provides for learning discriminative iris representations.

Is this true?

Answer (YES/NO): YES